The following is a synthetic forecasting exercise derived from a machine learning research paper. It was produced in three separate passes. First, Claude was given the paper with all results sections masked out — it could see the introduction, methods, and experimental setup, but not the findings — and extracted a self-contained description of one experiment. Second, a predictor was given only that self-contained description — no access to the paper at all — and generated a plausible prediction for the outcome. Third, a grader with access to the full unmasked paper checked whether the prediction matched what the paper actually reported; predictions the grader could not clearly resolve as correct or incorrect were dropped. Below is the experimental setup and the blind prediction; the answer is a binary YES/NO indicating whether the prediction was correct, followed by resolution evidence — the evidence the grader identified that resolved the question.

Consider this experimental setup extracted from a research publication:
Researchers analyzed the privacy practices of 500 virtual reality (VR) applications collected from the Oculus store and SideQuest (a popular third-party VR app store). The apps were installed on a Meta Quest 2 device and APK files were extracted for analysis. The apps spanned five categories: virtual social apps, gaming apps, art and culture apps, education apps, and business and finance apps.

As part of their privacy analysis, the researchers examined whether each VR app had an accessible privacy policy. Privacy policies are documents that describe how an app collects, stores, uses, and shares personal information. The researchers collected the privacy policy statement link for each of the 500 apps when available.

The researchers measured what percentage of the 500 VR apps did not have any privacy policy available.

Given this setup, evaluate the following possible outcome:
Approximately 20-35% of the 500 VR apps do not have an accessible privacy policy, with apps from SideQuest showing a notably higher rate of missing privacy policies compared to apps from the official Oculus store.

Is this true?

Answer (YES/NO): NO